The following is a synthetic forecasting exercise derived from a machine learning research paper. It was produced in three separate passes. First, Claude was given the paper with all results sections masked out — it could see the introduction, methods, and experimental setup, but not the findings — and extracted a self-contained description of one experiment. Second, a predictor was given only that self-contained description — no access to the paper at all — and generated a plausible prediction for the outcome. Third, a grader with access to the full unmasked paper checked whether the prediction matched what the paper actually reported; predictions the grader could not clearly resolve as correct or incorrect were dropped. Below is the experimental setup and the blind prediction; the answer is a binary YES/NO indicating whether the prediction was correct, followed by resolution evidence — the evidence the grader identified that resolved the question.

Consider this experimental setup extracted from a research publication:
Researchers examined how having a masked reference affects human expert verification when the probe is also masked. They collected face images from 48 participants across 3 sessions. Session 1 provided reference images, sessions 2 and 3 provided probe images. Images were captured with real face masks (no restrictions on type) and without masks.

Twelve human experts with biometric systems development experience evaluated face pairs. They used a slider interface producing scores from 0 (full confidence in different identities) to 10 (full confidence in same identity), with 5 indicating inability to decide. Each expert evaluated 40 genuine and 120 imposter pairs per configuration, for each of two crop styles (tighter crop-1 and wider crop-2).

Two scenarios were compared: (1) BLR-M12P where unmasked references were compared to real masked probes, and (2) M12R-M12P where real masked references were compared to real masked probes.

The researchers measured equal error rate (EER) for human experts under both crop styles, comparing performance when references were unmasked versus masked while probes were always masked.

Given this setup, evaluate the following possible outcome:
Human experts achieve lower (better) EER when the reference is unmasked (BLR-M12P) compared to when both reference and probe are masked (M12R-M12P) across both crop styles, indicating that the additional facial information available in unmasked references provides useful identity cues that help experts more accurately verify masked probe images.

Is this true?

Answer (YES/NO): NO